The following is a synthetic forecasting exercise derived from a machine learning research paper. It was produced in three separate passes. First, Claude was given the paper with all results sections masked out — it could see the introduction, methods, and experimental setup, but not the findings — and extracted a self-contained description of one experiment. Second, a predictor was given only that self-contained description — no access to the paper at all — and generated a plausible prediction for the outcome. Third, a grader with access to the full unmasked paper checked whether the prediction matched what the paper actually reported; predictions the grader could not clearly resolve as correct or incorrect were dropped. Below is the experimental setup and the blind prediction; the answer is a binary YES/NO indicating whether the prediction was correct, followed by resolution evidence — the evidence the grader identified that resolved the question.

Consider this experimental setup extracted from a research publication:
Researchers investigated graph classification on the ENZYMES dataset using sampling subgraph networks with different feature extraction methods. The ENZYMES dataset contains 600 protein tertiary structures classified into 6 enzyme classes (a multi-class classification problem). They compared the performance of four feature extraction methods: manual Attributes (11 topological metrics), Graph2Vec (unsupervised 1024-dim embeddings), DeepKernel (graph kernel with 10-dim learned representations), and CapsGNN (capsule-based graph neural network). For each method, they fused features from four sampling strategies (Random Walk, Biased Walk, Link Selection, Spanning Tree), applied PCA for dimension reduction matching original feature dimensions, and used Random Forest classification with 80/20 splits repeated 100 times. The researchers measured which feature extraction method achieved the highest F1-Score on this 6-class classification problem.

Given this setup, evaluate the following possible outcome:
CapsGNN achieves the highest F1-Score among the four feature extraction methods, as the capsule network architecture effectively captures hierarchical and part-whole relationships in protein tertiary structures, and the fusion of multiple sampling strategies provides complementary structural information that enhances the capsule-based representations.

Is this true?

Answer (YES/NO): YES